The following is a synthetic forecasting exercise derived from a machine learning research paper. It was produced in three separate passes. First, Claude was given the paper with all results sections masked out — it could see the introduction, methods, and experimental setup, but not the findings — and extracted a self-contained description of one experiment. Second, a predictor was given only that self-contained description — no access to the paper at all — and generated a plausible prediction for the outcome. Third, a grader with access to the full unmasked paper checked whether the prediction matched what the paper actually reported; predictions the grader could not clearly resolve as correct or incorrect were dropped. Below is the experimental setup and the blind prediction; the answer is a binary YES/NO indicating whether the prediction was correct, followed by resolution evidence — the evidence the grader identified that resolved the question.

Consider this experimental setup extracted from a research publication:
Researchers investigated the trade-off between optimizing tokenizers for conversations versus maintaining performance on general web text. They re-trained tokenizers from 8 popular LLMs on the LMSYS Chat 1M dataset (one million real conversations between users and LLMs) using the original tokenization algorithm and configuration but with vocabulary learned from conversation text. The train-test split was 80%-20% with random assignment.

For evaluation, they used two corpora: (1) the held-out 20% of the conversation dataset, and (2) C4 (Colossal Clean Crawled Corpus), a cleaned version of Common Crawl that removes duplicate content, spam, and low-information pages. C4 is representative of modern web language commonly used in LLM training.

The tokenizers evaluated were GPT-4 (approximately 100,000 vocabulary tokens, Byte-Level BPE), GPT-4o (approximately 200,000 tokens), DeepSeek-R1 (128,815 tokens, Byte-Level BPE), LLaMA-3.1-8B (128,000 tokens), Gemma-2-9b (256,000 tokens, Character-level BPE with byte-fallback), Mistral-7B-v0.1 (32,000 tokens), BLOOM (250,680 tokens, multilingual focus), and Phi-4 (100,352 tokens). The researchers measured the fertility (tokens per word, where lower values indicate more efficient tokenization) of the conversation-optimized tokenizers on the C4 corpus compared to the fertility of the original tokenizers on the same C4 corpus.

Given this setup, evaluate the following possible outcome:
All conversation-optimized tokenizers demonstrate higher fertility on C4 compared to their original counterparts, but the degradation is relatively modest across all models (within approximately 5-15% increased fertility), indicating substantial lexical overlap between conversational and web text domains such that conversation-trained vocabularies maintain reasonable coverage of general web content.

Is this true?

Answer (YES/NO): NO